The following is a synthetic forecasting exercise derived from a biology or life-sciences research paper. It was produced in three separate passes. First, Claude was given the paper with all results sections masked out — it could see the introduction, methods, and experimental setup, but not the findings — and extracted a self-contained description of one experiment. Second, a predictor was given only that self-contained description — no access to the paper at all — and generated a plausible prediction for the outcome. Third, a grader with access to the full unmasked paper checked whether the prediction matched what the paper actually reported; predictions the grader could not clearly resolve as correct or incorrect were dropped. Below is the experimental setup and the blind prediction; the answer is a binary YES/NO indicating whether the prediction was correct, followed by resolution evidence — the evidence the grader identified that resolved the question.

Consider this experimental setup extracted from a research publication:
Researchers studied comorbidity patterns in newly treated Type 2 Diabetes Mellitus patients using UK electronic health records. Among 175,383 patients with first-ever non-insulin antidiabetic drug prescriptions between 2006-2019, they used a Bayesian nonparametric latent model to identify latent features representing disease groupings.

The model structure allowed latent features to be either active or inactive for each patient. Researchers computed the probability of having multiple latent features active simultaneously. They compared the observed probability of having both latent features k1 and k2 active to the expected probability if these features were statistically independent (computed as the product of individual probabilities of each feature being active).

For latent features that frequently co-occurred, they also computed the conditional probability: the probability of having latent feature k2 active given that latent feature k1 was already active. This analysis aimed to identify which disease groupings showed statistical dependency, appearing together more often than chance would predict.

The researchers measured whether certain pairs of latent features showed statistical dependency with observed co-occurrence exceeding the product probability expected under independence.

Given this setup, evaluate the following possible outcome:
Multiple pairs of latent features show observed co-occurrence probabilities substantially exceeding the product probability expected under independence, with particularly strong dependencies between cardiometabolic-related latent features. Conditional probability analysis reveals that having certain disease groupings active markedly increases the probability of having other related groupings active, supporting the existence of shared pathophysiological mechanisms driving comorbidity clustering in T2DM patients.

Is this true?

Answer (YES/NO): YES